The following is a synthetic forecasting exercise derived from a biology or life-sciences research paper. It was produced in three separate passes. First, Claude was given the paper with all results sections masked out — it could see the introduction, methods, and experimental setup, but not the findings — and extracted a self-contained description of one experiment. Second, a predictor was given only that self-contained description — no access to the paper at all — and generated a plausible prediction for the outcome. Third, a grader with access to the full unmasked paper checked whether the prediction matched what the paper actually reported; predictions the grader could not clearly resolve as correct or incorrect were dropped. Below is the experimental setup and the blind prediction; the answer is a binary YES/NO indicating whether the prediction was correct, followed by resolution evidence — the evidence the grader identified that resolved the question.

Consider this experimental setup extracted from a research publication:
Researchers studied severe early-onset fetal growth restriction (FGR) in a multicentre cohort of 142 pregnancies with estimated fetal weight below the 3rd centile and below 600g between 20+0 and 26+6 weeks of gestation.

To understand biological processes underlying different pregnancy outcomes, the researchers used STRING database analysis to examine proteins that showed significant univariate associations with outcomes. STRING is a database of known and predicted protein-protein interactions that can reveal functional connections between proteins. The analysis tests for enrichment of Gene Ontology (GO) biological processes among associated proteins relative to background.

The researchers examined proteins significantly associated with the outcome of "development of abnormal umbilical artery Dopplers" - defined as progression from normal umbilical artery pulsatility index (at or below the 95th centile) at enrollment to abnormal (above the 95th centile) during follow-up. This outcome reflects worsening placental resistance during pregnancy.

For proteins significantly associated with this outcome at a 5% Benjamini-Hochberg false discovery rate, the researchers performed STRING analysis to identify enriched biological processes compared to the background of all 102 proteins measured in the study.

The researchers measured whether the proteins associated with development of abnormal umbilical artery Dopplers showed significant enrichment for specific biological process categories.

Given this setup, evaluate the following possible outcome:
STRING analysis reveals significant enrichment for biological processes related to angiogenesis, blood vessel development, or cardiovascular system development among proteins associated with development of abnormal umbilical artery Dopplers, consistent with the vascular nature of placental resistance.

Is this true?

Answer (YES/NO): NO